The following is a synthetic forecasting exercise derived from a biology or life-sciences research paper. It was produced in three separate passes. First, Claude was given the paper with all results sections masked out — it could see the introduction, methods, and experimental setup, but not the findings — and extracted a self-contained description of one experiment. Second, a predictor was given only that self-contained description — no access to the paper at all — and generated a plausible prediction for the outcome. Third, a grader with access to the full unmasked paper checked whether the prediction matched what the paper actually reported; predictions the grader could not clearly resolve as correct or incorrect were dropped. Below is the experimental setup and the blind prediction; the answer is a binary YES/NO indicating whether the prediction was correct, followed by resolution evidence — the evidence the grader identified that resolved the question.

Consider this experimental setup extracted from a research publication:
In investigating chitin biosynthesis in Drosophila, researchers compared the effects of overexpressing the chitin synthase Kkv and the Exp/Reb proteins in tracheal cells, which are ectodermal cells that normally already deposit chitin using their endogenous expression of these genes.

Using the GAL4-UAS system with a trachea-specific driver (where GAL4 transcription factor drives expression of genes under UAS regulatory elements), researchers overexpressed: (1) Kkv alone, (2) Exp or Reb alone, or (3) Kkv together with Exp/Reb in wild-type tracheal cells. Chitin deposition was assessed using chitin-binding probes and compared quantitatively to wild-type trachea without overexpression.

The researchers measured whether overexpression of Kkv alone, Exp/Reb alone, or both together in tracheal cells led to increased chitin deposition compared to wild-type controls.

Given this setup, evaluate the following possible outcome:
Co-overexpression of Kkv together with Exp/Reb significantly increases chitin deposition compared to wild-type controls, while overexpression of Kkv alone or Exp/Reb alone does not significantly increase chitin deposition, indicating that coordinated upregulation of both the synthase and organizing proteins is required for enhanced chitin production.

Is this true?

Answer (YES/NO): NO